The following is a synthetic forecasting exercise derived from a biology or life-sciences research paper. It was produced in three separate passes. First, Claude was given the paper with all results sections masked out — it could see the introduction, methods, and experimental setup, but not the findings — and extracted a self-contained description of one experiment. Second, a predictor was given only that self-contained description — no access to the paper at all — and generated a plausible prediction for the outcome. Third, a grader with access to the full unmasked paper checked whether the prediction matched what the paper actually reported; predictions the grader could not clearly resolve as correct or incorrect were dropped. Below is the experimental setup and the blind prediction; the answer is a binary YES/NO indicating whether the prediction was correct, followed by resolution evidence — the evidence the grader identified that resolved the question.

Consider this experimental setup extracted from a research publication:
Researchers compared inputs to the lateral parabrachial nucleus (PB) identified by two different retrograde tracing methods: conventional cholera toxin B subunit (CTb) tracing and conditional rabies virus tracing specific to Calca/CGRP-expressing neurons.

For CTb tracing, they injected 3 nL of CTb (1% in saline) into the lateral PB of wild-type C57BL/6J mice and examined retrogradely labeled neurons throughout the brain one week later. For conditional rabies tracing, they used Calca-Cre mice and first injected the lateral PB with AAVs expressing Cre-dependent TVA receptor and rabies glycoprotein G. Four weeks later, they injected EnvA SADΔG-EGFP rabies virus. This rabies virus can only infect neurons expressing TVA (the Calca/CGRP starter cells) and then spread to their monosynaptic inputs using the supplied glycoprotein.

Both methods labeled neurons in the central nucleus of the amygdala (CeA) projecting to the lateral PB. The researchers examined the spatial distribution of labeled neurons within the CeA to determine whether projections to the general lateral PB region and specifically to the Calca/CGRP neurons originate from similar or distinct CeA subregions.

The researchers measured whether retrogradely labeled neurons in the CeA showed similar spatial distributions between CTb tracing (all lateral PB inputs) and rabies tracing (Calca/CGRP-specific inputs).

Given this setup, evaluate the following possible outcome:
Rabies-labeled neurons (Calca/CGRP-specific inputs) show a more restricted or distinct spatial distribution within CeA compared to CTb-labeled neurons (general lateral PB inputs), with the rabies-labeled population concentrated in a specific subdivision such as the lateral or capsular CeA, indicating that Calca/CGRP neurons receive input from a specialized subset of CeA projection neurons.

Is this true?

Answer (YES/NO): YES